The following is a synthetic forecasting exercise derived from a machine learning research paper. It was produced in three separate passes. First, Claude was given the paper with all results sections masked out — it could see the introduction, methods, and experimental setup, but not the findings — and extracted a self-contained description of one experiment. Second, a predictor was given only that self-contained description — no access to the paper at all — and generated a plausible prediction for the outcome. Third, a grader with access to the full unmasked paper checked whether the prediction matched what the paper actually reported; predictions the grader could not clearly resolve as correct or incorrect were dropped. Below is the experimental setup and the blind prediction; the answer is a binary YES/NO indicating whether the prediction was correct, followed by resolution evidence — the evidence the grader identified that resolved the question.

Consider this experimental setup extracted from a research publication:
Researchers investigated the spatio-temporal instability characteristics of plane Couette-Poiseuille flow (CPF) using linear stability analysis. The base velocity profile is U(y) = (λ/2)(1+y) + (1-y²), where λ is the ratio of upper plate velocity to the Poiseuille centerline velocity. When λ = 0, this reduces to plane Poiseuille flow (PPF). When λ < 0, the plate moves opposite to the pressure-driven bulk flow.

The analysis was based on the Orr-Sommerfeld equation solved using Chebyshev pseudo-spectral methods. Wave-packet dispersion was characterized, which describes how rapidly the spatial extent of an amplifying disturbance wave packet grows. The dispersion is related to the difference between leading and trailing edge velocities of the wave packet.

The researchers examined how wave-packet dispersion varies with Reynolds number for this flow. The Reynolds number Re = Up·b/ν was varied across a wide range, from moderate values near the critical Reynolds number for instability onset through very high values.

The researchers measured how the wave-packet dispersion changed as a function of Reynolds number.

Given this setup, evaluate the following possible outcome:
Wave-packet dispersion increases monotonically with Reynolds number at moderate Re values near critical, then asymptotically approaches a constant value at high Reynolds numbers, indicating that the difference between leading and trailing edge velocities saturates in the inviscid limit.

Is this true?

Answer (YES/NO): NO